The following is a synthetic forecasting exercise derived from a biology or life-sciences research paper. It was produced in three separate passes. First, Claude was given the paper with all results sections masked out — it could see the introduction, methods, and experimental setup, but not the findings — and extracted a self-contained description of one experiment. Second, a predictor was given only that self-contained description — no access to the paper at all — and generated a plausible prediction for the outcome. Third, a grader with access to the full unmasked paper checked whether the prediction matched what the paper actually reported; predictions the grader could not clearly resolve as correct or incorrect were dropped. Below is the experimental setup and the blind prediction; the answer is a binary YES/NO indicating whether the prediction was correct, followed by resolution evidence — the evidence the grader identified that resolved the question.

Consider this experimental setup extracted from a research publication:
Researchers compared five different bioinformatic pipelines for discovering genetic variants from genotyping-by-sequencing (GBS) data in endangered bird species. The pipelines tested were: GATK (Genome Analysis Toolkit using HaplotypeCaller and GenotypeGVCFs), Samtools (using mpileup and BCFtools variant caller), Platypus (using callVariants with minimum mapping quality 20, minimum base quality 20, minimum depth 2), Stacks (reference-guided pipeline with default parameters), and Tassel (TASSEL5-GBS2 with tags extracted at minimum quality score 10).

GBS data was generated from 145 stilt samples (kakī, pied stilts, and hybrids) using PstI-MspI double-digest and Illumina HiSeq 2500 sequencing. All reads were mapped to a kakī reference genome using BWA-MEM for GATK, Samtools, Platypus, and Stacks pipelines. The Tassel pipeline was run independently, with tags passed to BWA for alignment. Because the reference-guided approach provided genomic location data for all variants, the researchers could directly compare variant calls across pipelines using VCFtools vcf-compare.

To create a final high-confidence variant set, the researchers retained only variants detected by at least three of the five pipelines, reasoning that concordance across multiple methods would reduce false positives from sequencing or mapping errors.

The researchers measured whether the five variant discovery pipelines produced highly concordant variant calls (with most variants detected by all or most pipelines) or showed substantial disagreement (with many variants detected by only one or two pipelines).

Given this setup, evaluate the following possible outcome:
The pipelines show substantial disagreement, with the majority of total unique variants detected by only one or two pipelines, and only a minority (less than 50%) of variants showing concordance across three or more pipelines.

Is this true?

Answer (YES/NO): YES